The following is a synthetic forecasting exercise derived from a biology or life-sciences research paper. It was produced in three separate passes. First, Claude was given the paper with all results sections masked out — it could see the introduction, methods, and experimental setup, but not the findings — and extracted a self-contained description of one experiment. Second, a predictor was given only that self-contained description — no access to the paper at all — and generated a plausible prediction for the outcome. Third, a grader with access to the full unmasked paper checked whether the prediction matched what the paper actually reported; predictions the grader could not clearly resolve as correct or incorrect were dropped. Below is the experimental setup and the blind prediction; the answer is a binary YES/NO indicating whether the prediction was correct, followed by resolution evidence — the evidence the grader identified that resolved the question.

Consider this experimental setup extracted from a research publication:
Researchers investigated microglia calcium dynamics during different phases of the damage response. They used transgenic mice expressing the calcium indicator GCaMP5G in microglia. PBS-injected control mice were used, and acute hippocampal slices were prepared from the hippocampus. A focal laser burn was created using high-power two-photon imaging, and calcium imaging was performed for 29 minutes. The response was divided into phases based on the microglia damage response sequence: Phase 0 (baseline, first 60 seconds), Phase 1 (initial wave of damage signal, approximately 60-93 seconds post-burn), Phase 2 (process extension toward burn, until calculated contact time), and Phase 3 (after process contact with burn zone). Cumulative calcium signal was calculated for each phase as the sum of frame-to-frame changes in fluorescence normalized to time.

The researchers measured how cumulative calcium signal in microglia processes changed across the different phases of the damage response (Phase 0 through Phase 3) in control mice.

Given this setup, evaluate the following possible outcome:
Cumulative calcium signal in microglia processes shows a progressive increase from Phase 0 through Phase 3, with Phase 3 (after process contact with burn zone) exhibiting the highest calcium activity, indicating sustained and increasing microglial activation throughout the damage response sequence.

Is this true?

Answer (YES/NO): NO